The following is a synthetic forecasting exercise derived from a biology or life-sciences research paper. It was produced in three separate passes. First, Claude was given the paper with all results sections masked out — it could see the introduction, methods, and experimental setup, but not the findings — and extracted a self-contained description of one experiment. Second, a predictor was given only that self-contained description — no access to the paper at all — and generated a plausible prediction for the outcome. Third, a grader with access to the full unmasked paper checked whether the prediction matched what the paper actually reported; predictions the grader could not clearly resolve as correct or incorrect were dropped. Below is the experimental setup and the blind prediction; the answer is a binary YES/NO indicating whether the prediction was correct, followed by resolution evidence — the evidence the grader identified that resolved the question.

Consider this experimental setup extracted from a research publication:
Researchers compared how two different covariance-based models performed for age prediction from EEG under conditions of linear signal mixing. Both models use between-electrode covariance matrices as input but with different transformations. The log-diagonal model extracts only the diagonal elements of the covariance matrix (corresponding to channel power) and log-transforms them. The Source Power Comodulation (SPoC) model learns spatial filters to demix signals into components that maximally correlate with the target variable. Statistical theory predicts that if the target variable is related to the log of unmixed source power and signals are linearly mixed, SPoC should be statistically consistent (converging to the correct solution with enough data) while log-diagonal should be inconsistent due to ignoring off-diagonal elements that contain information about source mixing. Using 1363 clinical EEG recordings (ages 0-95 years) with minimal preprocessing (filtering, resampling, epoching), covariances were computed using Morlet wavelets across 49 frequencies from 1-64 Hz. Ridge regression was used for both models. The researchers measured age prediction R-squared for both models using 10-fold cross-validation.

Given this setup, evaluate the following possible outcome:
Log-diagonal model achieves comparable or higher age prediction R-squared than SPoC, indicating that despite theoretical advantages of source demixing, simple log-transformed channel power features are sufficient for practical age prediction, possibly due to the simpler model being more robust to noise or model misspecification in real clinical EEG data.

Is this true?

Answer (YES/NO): YES